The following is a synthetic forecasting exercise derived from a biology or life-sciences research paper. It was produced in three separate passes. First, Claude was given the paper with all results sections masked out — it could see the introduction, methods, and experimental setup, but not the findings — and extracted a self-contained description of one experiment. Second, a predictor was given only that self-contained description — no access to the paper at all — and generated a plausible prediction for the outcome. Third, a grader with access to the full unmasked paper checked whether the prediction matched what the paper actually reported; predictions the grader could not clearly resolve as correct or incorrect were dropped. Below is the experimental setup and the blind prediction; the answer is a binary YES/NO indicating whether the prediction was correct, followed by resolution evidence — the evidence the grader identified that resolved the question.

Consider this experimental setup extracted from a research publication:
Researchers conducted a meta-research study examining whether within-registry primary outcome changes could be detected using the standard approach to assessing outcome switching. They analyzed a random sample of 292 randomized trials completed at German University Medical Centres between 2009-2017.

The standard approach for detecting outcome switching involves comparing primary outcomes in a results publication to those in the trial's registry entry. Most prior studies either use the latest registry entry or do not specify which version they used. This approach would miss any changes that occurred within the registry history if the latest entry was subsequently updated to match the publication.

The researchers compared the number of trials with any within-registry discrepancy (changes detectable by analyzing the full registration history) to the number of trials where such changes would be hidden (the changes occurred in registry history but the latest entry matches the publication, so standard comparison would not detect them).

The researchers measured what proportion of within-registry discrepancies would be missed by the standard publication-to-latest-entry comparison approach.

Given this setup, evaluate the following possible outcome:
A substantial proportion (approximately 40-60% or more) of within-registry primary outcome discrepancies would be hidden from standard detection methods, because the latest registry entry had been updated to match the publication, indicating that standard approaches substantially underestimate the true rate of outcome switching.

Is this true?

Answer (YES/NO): YES